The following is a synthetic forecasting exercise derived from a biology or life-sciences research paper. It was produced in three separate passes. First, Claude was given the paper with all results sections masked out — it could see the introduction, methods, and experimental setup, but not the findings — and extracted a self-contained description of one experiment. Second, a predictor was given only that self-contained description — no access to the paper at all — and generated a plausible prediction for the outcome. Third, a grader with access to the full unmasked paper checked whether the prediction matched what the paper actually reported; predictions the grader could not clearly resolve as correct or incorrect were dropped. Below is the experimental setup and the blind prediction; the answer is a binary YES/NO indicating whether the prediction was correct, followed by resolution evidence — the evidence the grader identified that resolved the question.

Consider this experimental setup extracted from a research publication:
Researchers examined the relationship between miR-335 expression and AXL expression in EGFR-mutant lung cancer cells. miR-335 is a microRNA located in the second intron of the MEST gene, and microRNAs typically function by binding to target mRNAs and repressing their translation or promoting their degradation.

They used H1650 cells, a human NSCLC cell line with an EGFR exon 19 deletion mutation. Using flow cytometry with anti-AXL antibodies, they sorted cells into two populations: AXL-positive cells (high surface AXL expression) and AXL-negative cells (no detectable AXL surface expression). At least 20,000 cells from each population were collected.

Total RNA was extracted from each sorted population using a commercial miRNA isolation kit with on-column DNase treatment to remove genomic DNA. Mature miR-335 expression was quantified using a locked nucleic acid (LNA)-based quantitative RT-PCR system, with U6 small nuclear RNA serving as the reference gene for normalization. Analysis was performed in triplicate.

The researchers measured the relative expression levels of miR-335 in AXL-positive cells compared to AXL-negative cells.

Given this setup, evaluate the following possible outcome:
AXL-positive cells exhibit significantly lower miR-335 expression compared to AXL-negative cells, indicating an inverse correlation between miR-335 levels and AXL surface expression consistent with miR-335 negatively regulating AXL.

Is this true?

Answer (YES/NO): YES